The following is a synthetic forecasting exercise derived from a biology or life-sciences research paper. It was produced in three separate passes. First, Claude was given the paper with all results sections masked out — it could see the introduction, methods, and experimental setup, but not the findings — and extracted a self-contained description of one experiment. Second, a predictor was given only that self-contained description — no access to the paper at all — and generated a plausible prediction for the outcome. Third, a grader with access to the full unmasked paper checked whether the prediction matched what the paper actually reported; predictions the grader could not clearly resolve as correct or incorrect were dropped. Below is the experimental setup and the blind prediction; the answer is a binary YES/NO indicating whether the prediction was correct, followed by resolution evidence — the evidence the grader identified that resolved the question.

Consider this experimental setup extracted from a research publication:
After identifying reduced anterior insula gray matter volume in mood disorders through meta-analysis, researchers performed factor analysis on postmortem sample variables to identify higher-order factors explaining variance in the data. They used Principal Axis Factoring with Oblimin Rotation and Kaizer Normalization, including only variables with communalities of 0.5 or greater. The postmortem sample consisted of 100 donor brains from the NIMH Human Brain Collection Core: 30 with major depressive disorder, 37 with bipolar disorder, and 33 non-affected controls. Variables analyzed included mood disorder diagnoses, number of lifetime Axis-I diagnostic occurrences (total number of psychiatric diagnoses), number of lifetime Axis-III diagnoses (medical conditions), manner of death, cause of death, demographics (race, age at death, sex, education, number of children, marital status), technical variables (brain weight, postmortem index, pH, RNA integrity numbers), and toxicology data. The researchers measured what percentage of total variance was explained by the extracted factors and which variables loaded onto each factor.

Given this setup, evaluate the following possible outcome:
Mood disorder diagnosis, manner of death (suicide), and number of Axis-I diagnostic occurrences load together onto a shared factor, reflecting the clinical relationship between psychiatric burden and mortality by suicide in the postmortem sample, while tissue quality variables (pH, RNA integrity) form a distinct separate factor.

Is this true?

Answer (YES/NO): NO